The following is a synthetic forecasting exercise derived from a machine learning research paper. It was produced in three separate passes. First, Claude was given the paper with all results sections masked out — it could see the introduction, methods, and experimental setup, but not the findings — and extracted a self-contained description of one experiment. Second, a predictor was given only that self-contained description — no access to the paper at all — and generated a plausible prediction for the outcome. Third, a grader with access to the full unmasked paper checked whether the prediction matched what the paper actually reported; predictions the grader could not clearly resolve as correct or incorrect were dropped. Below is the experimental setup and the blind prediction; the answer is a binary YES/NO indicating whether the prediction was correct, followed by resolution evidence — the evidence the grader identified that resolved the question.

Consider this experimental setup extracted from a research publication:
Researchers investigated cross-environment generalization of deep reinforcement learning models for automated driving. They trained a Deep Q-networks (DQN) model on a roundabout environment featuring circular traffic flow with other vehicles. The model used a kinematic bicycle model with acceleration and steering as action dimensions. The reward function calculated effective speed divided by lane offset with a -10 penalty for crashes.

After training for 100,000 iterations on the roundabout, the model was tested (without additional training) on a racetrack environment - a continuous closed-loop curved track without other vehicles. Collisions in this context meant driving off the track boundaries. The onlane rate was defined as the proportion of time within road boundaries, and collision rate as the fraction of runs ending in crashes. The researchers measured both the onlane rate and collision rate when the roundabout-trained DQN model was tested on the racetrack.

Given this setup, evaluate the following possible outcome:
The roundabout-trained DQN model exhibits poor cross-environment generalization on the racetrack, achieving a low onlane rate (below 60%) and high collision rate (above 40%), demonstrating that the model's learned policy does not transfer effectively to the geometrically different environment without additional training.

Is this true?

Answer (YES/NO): NO